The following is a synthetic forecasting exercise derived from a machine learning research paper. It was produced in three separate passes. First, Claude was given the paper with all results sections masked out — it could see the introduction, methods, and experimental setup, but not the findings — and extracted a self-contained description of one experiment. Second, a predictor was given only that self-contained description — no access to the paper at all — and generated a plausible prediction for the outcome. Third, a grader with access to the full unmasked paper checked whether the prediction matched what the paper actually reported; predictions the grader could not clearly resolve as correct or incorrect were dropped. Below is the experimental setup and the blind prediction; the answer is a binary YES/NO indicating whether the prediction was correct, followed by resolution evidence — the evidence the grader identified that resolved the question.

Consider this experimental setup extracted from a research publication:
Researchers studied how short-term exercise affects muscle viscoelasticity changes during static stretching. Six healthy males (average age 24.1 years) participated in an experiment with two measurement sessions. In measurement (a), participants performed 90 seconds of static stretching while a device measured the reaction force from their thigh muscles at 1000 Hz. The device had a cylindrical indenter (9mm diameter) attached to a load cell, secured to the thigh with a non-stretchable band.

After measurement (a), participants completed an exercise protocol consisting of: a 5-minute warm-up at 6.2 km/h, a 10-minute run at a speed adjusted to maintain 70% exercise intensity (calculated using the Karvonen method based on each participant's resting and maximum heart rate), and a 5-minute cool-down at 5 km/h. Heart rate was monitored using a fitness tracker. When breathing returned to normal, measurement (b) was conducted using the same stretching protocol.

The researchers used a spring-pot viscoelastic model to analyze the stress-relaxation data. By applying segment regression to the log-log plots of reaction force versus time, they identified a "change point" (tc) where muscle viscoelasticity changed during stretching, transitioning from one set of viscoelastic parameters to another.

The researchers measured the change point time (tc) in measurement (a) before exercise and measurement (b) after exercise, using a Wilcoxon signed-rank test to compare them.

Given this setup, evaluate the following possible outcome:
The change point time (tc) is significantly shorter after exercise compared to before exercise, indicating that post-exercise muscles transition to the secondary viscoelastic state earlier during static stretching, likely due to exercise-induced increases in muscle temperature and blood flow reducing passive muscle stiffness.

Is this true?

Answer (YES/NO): NO